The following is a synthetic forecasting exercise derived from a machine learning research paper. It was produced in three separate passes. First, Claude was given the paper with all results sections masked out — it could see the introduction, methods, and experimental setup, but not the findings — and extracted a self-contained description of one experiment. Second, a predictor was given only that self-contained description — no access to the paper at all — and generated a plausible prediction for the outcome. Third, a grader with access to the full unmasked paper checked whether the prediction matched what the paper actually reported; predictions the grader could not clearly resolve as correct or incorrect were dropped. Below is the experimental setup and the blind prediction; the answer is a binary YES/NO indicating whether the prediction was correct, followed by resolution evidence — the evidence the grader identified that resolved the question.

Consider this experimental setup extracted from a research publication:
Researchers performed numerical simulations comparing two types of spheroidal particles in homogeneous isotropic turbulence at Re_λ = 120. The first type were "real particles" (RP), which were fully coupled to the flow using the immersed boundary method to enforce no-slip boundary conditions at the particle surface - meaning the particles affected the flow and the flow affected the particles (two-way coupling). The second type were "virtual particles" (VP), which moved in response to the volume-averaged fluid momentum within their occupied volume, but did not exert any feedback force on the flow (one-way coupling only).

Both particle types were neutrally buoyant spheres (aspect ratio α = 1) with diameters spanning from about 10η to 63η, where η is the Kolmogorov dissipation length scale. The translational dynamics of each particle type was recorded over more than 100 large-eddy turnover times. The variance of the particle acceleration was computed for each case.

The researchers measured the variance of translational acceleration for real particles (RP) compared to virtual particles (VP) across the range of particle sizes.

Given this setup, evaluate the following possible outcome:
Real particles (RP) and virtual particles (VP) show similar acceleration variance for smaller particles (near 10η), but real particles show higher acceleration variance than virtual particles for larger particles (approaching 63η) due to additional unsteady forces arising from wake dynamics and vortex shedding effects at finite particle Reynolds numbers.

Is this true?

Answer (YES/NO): NO